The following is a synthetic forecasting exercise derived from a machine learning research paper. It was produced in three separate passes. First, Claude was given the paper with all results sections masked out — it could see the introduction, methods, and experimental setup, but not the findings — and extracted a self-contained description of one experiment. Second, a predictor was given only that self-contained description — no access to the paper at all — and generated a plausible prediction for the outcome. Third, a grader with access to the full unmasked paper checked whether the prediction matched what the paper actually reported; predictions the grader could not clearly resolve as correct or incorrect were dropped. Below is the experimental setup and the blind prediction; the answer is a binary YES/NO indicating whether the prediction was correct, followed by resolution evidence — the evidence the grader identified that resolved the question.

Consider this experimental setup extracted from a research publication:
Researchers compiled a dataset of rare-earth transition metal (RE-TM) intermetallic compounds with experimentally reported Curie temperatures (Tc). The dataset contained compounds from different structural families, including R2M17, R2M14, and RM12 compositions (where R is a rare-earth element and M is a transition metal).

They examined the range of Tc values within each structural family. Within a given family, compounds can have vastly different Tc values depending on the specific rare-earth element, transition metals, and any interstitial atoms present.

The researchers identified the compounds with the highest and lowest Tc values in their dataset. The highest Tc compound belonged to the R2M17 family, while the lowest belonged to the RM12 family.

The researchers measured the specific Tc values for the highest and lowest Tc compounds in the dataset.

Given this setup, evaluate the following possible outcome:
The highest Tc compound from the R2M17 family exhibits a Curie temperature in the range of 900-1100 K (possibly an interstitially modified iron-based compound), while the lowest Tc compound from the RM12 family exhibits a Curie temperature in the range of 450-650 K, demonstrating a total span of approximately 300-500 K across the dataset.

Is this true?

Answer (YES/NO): NO